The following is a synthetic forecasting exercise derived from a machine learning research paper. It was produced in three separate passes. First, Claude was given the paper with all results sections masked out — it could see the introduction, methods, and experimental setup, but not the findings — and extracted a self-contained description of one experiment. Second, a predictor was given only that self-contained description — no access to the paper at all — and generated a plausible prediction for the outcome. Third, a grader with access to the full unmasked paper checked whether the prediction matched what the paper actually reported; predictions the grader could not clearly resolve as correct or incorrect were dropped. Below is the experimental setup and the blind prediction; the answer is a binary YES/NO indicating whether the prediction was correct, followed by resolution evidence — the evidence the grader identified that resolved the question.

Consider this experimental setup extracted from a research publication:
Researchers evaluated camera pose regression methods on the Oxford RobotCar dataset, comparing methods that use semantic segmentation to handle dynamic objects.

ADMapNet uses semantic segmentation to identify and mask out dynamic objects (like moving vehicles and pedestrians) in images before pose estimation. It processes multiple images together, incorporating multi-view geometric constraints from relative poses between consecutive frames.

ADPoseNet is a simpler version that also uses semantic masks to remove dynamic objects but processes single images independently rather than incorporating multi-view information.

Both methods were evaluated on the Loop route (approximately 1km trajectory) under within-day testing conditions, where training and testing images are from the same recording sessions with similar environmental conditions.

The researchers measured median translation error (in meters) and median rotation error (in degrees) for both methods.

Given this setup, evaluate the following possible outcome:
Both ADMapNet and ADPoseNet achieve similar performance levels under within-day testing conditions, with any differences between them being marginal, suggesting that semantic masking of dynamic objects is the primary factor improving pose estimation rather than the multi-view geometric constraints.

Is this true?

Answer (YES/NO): YES